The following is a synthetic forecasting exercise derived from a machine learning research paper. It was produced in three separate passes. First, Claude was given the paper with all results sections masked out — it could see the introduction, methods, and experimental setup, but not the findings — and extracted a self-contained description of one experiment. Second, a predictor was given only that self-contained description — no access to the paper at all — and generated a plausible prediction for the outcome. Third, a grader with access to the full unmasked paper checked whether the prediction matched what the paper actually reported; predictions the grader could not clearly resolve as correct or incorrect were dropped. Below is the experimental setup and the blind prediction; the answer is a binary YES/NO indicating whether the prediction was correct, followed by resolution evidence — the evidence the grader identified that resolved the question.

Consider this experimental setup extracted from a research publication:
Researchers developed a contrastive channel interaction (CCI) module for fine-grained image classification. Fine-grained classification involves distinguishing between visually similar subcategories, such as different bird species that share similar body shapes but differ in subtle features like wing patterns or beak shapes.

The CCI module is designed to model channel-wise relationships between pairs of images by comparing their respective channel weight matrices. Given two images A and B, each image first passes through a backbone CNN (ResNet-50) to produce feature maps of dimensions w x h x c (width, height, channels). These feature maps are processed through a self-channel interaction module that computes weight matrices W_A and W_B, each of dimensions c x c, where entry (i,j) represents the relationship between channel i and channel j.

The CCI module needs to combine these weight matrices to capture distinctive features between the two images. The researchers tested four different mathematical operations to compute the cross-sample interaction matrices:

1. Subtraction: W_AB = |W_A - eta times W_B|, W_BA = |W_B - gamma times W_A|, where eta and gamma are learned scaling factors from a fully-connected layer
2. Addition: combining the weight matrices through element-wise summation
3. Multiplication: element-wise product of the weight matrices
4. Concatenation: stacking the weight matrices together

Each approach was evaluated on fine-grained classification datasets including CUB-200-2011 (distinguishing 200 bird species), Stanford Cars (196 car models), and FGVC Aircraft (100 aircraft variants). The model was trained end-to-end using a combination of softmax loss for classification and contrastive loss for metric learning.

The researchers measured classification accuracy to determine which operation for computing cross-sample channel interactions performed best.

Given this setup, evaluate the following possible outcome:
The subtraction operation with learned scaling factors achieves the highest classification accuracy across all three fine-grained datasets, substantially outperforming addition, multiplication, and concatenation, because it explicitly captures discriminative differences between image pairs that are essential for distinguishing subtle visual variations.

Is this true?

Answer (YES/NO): NO